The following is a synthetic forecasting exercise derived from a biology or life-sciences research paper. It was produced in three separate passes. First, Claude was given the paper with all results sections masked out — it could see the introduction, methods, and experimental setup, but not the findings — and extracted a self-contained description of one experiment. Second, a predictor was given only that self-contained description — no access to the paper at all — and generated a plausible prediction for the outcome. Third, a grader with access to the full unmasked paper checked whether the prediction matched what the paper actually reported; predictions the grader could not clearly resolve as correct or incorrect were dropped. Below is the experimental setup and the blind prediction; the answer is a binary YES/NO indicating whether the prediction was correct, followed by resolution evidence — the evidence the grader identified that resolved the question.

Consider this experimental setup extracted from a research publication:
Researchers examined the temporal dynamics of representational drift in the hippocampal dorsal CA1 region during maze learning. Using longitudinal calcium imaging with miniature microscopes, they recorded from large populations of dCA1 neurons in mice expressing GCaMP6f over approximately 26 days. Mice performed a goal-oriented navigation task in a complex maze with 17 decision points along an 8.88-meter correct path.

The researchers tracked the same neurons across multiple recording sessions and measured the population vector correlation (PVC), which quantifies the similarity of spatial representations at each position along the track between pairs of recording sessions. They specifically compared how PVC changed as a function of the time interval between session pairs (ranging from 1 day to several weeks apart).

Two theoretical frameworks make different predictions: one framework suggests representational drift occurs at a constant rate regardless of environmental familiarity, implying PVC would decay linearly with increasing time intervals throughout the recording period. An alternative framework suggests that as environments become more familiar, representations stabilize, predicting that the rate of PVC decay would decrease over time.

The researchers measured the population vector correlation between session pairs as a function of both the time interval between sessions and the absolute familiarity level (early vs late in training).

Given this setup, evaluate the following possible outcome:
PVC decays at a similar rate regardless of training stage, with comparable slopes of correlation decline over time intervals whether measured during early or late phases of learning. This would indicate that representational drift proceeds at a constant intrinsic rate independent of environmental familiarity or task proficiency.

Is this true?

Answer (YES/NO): NO